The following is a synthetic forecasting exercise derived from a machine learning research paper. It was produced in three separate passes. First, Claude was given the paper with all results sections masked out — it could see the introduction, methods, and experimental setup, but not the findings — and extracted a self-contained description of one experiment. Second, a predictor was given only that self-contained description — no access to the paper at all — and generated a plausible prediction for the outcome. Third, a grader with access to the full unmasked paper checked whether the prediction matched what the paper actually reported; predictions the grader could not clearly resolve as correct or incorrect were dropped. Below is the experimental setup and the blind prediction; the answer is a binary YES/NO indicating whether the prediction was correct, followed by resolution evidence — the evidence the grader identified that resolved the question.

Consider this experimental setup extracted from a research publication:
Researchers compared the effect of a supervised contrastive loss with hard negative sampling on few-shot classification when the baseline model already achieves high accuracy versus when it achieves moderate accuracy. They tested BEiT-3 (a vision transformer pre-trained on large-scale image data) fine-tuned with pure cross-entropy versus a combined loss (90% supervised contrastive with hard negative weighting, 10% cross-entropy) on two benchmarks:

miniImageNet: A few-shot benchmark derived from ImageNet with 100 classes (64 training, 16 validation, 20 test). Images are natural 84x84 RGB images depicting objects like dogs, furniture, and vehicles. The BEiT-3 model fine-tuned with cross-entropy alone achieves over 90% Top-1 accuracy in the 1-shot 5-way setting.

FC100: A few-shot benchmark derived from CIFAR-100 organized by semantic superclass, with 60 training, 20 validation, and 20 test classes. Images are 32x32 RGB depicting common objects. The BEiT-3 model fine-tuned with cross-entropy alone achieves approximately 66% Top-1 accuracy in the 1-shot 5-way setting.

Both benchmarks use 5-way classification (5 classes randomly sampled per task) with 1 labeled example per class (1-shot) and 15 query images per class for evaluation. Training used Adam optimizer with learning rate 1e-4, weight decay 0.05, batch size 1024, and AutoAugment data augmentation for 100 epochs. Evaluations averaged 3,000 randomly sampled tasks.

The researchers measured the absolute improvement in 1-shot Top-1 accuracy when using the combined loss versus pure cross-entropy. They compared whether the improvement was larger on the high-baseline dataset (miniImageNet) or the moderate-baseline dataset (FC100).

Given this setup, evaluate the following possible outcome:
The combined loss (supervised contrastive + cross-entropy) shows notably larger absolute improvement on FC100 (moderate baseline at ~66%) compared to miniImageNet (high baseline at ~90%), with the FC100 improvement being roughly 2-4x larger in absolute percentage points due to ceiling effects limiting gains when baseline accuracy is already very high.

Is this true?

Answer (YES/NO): YES